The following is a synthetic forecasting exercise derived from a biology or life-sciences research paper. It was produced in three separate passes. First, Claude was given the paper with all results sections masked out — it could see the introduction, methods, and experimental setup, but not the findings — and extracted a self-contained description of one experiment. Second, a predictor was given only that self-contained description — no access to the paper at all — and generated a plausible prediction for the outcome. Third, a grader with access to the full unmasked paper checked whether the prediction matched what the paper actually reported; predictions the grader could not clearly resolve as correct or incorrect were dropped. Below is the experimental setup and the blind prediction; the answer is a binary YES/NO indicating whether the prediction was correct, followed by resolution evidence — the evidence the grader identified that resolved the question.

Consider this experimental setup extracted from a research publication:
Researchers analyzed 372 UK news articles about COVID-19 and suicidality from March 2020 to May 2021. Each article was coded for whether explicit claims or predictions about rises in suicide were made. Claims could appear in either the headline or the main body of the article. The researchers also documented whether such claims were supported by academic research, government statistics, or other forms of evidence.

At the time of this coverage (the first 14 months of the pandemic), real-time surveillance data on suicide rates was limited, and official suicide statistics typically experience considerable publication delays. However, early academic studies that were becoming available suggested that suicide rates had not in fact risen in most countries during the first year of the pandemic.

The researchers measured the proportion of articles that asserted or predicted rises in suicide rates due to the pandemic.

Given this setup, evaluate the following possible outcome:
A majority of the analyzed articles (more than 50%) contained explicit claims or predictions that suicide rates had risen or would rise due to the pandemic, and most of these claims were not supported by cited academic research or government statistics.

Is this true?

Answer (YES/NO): NO